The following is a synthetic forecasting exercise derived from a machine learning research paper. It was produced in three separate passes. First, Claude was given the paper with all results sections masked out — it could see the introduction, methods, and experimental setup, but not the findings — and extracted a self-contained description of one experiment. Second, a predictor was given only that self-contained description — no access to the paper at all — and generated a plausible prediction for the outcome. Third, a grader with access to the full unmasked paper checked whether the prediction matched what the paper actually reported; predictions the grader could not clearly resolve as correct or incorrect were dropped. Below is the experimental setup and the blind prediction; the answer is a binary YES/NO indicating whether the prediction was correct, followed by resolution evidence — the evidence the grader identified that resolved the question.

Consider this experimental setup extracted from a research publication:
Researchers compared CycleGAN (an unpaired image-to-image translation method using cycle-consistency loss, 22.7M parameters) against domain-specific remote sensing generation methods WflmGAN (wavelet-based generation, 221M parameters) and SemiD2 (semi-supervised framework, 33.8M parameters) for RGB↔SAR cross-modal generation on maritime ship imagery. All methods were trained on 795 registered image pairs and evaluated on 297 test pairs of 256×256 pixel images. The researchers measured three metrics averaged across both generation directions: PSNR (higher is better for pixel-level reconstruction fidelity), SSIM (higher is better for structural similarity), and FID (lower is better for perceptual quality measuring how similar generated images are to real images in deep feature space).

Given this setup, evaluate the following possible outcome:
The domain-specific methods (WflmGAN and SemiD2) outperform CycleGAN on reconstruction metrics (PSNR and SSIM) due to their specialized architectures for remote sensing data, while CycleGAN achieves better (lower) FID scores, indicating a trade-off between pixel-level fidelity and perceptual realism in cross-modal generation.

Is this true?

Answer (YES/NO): YES